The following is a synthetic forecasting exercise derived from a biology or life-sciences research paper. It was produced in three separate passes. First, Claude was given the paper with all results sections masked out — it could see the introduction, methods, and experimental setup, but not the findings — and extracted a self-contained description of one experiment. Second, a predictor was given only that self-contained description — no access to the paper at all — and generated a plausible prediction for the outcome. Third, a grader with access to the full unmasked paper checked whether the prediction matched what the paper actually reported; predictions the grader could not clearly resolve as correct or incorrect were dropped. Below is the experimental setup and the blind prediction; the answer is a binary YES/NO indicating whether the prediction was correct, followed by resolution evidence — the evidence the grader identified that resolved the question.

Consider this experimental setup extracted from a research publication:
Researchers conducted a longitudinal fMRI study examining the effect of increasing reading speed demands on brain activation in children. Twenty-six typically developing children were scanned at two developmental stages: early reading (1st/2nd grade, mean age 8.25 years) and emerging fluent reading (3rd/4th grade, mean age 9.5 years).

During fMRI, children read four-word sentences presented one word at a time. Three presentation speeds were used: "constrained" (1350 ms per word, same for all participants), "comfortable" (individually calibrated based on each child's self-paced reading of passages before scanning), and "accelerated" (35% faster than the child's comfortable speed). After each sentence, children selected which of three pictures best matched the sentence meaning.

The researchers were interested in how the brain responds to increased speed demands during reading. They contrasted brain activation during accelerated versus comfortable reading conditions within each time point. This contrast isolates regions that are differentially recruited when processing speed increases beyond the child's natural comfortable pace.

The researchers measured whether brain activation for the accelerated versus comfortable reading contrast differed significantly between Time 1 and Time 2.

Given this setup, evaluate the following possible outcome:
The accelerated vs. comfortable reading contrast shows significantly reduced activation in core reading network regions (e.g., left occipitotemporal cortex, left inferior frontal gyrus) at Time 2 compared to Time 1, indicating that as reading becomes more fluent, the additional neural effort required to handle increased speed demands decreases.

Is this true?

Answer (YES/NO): NO